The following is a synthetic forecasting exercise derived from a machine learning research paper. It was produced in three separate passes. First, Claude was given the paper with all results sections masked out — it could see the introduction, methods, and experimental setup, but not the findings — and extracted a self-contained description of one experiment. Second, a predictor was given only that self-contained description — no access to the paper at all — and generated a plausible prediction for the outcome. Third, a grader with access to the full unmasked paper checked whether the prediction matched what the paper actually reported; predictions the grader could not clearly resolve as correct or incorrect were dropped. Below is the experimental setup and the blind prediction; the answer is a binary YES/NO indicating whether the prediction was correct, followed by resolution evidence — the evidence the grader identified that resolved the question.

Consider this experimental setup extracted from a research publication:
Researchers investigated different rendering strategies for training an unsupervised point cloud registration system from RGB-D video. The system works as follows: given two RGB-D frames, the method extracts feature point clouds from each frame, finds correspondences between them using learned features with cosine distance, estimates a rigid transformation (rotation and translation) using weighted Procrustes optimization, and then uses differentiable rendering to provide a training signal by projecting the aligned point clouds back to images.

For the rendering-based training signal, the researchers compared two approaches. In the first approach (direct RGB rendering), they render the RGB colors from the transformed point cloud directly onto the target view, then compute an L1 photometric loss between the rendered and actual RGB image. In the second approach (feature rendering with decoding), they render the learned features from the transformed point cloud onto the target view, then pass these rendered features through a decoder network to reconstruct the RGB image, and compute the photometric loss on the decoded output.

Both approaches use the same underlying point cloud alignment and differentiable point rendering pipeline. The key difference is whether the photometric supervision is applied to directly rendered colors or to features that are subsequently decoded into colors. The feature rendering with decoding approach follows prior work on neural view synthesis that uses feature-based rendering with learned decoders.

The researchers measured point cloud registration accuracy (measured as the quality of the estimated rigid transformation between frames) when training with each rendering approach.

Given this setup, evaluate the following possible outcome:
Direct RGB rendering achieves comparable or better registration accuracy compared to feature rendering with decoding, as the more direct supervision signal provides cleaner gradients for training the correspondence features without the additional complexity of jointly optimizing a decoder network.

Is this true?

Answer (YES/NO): YES